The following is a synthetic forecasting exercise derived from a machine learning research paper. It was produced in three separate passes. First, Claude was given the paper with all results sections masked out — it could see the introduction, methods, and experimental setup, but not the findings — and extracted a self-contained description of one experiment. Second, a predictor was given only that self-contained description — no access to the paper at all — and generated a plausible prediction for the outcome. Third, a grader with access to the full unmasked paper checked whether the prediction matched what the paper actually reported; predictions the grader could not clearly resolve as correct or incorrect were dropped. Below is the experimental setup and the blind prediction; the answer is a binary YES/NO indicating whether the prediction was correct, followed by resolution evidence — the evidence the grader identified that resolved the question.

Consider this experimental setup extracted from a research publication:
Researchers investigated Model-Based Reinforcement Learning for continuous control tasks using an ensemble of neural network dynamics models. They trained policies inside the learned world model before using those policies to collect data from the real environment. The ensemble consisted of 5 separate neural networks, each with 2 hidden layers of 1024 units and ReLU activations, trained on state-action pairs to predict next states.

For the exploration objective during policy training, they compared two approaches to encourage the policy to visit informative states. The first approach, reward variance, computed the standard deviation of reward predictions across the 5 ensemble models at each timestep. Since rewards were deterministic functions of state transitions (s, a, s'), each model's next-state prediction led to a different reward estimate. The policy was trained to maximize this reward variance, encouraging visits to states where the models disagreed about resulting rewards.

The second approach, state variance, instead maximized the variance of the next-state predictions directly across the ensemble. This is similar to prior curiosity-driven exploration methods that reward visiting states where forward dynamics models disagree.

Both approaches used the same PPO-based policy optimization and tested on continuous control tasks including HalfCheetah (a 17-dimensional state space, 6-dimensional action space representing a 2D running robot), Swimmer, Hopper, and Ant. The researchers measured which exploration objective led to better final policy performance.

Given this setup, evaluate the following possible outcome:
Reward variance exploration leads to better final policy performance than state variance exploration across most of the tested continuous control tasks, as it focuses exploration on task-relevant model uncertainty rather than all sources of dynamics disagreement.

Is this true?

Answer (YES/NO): YES